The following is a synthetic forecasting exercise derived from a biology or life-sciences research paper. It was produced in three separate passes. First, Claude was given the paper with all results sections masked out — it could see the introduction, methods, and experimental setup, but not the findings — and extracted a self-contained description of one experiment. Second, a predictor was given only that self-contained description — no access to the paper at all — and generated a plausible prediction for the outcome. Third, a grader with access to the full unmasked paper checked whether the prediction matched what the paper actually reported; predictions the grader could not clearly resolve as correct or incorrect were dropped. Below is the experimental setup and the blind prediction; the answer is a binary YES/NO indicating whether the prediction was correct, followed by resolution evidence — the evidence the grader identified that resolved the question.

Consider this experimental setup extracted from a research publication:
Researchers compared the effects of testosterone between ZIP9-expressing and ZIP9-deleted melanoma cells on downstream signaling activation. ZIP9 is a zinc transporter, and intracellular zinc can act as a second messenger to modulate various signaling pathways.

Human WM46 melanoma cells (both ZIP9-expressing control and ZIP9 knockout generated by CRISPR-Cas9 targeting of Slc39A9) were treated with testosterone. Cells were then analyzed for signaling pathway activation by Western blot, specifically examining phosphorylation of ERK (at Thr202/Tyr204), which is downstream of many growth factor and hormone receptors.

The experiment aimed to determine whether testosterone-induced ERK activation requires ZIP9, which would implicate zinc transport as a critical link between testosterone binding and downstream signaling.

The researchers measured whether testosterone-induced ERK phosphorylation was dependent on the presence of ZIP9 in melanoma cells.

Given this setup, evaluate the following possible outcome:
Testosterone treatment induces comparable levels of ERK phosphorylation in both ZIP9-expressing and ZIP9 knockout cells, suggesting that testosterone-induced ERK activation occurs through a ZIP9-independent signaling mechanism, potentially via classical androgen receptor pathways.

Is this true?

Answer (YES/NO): NO